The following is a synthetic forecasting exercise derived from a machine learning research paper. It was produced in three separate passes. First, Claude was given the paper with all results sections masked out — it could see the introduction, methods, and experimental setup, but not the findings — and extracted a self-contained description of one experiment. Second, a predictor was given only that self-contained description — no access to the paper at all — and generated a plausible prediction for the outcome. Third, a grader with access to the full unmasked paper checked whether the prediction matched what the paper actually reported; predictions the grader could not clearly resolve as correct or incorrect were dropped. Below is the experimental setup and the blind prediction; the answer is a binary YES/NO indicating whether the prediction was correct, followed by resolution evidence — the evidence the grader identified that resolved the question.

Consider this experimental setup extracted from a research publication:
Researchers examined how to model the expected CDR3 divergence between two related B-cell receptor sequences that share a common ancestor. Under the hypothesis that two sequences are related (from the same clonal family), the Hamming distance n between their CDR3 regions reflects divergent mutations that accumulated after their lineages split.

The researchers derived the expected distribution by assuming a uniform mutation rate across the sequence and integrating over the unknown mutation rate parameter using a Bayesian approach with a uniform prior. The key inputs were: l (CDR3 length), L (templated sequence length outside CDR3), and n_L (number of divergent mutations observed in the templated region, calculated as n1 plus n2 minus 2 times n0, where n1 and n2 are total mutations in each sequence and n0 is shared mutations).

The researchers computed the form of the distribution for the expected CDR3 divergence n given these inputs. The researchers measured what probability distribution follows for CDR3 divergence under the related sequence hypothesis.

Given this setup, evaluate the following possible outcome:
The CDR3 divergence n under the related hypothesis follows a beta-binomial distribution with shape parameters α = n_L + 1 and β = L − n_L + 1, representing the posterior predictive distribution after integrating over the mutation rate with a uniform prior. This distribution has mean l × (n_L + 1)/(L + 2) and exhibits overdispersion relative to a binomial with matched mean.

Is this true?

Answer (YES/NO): NO